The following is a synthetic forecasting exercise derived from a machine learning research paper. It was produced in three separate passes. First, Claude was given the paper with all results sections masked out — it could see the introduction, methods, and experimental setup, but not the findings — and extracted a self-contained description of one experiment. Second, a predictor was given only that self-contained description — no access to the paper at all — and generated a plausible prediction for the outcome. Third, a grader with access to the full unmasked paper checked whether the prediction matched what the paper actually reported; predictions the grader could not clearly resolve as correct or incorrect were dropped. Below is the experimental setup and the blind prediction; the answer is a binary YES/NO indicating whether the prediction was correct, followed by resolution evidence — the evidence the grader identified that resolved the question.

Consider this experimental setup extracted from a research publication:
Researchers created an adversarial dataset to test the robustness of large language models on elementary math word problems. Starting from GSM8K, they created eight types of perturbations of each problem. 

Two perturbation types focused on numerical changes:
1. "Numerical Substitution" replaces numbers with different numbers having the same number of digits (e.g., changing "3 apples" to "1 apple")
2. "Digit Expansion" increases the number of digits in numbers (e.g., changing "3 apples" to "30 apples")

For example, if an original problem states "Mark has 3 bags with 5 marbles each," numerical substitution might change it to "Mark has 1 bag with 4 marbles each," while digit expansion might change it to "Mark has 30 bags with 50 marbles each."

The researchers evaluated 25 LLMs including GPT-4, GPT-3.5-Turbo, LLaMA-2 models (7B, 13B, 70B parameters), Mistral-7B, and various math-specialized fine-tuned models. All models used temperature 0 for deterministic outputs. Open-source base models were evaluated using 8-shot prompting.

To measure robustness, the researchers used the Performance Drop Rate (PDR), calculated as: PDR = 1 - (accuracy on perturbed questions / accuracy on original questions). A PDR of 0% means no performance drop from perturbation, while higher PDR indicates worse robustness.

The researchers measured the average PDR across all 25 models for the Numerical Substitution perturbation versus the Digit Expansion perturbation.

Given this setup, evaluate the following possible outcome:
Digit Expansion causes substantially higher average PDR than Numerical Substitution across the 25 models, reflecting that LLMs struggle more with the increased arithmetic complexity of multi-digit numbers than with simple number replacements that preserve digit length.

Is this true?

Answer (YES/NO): NO